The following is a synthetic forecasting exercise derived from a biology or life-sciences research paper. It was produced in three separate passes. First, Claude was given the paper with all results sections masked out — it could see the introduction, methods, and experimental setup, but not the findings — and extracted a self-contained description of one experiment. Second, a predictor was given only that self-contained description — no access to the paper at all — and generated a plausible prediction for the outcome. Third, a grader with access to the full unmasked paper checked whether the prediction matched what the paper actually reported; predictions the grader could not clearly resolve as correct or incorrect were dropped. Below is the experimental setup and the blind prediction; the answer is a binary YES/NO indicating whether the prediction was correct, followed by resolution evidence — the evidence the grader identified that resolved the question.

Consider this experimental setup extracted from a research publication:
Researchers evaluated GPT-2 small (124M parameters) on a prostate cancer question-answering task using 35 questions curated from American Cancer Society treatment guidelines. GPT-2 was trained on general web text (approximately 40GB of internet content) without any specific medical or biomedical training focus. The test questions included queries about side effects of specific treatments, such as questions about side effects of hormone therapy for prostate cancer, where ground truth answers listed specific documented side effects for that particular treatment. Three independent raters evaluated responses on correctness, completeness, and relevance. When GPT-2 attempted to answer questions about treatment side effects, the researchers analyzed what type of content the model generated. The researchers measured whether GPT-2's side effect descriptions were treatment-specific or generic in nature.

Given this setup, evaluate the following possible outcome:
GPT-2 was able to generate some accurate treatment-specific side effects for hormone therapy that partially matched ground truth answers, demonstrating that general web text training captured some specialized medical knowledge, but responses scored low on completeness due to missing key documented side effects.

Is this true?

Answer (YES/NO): NO